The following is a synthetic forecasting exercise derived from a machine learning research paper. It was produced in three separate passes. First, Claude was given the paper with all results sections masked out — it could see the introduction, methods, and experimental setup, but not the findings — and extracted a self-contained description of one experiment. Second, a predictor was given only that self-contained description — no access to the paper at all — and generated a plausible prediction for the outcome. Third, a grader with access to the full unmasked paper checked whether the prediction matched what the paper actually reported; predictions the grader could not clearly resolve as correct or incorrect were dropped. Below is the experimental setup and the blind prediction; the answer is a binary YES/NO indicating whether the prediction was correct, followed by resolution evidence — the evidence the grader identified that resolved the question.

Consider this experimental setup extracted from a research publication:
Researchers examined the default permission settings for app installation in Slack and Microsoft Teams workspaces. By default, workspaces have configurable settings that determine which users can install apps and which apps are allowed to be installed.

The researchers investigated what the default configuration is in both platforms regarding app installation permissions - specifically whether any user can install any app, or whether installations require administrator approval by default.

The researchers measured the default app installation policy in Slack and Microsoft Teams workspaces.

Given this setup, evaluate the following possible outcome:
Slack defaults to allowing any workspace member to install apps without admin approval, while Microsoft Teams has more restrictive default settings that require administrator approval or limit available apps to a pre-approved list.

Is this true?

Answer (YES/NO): NO